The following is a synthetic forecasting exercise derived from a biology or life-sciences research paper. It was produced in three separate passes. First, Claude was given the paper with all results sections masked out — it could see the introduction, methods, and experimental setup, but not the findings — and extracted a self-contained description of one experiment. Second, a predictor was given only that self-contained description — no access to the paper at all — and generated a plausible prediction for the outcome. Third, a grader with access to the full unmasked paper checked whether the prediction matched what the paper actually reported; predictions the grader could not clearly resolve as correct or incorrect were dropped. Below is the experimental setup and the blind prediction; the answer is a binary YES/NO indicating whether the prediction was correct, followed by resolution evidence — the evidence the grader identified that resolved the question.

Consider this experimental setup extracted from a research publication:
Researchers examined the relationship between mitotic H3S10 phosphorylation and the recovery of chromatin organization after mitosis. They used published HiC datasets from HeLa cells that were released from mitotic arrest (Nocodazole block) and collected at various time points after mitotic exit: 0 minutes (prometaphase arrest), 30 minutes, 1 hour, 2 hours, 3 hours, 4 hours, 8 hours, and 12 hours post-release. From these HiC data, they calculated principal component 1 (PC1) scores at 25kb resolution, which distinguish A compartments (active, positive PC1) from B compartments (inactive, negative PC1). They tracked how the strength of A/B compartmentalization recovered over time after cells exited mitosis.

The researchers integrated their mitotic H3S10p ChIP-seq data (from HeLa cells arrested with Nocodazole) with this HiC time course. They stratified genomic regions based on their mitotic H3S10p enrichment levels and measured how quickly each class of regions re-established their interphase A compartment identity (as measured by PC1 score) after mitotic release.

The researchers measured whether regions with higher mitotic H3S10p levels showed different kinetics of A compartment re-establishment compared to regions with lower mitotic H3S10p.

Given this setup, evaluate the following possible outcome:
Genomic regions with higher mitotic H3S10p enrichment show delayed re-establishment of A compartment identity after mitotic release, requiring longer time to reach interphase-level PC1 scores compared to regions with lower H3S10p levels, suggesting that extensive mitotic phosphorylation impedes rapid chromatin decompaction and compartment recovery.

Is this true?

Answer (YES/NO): NO